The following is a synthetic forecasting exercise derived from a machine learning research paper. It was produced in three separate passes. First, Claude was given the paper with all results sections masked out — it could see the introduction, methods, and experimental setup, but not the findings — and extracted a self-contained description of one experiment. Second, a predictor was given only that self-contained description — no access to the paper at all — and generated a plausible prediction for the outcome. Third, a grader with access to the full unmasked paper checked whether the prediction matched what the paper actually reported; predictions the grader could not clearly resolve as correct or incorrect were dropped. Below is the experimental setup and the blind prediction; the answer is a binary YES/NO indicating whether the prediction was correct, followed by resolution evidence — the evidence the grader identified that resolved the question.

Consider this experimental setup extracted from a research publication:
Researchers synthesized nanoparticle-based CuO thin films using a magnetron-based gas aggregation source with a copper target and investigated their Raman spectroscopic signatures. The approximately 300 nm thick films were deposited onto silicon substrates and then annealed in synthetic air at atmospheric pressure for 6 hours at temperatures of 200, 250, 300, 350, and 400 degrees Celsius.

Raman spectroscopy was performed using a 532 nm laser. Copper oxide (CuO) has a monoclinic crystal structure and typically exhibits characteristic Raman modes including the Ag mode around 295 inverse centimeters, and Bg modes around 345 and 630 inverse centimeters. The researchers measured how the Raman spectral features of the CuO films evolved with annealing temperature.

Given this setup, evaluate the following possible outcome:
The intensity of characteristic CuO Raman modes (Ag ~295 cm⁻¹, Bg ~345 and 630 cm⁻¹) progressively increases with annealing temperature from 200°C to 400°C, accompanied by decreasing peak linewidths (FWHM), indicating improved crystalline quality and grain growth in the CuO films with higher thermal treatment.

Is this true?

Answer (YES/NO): YES